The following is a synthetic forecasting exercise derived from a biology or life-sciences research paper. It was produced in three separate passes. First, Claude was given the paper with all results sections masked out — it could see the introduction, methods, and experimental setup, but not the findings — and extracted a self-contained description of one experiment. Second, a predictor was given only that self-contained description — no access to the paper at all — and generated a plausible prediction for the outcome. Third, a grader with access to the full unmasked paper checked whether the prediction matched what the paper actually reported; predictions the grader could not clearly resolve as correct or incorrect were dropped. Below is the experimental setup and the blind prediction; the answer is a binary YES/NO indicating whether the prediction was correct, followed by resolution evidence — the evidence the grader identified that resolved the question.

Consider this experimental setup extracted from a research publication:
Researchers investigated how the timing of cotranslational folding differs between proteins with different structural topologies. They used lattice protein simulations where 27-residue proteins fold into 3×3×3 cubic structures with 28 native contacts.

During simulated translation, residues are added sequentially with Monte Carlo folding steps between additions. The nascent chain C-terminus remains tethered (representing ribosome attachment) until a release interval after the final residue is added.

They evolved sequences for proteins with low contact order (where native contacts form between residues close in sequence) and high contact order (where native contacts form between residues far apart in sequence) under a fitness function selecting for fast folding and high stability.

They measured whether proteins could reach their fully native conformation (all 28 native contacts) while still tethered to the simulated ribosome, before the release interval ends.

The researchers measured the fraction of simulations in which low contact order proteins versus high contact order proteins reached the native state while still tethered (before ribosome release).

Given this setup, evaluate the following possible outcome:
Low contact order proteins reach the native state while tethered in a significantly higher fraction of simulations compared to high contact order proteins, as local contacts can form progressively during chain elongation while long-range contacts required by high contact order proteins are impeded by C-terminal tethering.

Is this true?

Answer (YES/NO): YES